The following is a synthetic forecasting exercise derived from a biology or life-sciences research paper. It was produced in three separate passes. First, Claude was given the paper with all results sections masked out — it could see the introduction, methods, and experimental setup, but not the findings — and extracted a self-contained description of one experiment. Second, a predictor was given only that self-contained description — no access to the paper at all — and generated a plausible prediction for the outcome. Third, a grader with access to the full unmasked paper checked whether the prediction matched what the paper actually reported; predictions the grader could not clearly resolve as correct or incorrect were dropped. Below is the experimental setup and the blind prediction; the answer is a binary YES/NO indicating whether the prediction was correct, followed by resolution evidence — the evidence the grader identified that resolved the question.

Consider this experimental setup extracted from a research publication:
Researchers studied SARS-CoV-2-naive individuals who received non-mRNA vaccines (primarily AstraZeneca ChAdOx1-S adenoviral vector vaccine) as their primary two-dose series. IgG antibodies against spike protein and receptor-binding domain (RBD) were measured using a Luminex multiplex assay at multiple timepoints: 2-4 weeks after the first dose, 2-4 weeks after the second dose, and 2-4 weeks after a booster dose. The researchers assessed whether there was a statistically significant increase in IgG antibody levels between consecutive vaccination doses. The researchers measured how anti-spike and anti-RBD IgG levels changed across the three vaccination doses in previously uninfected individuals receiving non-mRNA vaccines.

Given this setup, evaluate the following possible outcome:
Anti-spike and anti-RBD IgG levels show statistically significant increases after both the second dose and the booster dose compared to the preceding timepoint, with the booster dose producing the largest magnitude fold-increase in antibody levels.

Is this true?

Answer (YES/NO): YES